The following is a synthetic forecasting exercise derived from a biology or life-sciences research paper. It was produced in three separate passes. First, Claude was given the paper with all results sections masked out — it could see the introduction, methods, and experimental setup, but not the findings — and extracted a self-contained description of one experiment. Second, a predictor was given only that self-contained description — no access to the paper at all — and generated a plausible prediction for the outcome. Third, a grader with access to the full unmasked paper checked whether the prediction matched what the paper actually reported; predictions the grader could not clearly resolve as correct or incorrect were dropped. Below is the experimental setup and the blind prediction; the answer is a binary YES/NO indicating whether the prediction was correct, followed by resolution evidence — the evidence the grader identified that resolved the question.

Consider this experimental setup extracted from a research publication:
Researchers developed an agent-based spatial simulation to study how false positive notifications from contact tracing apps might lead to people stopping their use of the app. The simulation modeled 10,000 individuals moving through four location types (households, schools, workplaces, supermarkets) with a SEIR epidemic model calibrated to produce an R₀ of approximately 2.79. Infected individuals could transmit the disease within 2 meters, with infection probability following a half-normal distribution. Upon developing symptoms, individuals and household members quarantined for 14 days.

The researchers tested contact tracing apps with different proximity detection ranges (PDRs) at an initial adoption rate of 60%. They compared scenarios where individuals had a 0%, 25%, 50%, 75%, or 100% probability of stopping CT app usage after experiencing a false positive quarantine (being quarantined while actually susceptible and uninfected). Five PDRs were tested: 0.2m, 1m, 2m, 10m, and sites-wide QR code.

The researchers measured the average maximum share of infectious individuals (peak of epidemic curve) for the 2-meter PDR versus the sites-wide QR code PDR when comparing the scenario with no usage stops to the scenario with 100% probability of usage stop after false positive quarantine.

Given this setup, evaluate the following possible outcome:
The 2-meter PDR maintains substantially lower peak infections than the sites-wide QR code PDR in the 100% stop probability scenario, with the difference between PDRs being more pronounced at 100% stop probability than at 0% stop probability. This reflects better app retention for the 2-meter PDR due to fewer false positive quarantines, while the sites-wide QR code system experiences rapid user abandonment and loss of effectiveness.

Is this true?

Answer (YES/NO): YES